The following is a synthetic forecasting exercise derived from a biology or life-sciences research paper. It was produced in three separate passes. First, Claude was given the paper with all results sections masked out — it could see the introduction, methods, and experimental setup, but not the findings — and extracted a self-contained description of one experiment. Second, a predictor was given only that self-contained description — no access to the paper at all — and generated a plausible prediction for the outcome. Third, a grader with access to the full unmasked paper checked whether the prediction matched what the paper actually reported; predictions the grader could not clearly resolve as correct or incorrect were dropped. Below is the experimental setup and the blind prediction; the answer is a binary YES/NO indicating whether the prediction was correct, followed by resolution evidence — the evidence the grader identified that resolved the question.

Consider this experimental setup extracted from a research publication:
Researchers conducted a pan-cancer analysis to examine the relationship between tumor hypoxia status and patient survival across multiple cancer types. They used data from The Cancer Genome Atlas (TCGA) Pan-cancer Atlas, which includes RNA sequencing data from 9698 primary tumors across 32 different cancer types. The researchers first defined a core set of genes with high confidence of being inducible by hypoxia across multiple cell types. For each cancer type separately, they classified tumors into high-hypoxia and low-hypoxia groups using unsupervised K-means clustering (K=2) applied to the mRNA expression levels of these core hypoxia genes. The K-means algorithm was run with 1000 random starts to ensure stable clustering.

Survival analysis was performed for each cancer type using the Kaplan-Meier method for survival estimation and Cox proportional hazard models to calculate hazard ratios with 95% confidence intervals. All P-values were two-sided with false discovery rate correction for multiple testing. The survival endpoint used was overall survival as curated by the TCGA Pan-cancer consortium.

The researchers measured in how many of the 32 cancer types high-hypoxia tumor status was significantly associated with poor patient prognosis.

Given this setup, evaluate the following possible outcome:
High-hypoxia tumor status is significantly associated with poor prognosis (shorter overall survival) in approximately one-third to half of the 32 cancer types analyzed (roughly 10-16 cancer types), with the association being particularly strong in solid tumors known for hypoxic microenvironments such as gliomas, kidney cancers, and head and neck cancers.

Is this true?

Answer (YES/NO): NO